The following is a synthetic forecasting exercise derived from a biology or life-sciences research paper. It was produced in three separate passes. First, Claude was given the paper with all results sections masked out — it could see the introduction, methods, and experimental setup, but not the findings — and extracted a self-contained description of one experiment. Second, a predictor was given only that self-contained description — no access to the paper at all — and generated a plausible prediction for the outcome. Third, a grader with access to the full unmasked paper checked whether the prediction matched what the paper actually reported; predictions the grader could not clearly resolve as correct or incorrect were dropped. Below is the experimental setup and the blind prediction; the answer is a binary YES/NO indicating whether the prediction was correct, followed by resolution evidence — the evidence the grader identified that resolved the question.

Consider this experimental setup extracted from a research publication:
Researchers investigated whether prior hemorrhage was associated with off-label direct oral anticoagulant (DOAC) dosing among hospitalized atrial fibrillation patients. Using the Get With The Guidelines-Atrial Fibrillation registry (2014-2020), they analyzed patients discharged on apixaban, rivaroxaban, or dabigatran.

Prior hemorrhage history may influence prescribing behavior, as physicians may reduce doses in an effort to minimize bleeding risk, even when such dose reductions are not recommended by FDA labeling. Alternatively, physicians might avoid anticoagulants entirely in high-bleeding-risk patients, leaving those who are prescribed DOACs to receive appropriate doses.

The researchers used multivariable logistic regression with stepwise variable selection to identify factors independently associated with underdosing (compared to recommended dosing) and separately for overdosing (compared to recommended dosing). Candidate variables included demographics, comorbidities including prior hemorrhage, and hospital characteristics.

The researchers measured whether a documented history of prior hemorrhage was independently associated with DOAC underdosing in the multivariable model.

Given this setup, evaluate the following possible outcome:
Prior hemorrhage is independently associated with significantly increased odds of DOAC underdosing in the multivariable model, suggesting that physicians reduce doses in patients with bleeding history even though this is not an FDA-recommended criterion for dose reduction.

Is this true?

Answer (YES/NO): YES